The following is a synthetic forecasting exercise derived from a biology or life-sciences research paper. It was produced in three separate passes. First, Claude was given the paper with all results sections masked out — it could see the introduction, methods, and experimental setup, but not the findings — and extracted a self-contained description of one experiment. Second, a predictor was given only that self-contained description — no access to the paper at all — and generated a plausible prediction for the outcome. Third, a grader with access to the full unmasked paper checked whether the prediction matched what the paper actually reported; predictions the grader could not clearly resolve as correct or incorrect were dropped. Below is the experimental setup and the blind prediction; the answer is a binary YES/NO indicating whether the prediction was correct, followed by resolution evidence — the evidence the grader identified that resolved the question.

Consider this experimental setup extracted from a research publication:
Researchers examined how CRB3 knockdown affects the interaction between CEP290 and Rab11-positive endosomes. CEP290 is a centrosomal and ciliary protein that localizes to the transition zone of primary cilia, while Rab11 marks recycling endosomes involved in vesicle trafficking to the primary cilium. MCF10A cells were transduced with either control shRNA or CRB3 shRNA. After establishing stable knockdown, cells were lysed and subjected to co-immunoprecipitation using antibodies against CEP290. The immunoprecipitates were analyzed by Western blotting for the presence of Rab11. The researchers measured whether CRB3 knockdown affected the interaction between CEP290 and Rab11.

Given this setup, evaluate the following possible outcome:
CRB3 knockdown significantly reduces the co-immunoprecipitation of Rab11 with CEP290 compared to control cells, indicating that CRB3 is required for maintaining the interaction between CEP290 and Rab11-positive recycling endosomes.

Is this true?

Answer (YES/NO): YES